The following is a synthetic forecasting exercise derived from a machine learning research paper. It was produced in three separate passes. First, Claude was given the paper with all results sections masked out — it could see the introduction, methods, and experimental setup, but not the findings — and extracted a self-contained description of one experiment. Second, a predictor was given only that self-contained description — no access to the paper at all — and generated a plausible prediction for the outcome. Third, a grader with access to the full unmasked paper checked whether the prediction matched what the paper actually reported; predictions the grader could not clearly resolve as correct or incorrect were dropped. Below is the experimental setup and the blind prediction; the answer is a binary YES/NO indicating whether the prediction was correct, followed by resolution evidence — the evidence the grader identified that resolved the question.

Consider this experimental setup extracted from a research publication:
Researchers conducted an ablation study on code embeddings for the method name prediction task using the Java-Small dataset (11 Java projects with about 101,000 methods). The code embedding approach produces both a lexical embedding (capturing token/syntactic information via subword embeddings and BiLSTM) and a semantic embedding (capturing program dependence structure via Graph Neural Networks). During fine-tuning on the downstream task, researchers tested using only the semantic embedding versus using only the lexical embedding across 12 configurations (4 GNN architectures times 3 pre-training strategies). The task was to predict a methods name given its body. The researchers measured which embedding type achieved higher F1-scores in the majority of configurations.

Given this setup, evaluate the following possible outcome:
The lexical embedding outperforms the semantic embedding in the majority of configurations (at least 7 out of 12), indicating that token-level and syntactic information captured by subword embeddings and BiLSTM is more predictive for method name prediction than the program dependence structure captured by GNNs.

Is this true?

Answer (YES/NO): NO